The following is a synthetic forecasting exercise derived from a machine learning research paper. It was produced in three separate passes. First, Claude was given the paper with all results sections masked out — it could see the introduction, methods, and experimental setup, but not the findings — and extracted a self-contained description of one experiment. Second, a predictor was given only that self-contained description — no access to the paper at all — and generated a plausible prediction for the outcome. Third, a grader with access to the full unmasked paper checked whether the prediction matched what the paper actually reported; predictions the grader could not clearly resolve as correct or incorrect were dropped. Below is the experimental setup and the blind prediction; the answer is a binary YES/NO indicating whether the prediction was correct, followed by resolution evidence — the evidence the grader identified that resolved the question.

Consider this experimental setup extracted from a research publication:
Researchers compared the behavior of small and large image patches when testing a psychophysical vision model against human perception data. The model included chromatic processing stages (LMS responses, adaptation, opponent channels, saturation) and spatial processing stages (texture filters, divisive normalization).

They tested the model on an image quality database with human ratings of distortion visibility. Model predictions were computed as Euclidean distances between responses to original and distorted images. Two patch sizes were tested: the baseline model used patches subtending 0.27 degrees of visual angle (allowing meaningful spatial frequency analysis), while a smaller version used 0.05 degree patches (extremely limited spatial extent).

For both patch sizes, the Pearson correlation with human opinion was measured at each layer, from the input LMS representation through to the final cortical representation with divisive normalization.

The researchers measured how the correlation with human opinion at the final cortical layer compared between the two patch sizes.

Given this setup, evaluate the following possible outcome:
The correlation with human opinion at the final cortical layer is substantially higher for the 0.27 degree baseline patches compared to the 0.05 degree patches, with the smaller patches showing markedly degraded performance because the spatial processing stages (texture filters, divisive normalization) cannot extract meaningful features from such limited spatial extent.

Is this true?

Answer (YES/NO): NO